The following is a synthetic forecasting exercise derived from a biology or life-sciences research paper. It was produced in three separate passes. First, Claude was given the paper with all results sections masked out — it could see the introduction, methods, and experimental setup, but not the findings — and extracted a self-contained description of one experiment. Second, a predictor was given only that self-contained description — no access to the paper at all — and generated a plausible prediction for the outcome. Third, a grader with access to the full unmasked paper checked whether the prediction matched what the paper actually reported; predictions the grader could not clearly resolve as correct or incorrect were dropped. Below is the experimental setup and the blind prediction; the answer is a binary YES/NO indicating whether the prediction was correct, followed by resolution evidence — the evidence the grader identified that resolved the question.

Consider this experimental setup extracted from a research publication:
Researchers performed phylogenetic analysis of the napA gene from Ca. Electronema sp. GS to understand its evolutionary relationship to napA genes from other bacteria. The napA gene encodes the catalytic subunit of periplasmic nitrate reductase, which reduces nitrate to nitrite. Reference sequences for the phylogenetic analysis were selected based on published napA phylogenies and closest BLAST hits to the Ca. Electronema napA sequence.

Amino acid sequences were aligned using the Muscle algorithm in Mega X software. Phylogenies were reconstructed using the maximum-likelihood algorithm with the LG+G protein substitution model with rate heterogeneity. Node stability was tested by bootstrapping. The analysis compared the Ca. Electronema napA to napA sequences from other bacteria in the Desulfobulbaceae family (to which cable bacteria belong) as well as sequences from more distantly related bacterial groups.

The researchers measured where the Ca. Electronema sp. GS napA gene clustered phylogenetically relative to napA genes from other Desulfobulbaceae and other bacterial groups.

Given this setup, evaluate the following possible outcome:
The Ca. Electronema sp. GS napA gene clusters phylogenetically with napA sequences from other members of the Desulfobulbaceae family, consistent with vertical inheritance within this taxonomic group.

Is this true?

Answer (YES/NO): NO